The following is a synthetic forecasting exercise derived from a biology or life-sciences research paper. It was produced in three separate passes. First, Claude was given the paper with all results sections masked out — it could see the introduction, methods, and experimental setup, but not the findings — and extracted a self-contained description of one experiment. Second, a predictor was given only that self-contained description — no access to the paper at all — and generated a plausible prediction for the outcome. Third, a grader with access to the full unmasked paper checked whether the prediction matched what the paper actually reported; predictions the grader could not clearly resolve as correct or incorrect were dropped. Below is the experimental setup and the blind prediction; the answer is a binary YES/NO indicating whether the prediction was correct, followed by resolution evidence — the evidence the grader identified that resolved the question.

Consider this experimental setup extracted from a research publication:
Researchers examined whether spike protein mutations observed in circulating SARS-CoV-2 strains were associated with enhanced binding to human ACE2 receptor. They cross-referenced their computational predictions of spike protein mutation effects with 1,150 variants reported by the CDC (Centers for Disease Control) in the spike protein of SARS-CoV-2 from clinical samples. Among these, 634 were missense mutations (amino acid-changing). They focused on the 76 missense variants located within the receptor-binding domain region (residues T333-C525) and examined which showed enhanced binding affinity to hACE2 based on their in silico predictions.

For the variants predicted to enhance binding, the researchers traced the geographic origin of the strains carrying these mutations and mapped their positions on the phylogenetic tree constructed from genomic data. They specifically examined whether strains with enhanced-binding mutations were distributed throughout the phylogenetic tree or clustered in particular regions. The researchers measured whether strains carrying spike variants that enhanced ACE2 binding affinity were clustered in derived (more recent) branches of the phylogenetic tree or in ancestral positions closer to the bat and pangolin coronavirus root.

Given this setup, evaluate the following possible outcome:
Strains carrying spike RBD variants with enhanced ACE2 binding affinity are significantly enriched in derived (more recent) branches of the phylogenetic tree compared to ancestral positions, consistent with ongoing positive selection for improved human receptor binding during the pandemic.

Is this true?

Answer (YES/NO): NO